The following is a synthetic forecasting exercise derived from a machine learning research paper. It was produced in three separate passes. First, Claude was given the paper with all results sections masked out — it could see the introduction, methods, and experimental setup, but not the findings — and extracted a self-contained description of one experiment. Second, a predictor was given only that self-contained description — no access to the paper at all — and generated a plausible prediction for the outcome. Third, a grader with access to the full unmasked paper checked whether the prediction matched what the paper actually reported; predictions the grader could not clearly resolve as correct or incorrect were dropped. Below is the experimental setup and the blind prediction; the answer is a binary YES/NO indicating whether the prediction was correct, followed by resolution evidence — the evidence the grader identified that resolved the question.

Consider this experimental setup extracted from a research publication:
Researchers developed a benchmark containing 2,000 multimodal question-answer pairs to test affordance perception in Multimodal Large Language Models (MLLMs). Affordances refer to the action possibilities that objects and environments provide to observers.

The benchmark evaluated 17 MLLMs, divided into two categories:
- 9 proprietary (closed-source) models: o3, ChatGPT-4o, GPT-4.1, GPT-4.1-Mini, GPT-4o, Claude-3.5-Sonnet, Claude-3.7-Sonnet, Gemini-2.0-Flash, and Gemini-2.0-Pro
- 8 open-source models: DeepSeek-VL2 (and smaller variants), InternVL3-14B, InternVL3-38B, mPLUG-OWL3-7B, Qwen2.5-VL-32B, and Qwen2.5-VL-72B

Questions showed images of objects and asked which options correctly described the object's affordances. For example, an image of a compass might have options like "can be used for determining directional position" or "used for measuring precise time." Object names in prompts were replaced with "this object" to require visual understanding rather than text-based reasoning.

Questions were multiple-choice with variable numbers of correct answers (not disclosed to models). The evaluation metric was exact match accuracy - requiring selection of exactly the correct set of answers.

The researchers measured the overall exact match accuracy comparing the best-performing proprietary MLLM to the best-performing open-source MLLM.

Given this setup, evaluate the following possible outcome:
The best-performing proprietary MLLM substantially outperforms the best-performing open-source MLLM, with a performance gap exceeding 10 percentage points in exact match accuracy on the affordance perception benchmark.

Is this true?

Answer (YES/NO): NO